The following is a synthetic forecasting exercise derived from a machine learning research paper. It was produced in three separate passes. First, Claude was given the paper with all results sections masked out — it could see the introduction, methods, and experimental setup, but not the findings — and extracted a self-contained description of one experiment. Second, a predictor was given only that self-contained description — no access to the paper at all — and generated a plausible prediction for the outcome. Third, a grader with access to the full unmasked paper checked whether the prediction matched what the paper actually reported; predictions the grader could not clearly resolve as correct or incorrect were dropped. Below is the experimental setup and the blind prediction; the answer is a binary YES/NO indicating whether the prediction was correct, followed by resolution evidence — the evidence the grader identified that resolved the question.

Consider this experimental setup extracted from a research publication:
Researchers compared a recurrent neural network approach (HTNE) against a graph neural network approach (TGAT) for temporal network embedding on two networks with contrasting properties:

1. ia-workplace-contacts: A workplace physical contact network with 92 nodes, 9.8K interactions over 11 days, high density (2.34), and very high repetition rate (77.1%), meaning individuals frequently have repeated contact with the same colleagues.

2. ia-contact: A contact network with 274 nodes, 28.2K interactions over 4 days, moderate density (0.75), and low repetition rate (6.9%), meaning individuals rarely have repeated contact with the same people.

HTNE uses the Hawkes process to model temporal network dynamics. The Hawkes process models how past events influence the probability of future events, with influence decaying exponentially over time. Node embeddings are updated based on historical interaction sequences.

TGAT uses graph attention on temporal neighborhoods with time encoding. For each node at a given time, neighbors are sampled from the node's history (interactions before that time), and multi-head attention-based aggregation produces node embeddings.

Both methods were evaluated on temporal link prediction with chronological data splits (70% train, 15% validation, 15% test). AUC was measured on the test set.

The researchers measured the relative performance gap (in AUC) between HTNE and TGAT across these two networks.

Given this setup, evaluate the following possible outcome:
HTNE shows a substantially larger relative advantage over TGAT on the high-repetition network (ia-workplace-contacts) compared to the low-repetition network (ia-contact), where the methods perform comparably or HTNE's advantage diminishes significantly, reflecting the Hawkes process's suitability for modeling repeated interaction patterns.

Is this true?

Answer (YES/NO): NO